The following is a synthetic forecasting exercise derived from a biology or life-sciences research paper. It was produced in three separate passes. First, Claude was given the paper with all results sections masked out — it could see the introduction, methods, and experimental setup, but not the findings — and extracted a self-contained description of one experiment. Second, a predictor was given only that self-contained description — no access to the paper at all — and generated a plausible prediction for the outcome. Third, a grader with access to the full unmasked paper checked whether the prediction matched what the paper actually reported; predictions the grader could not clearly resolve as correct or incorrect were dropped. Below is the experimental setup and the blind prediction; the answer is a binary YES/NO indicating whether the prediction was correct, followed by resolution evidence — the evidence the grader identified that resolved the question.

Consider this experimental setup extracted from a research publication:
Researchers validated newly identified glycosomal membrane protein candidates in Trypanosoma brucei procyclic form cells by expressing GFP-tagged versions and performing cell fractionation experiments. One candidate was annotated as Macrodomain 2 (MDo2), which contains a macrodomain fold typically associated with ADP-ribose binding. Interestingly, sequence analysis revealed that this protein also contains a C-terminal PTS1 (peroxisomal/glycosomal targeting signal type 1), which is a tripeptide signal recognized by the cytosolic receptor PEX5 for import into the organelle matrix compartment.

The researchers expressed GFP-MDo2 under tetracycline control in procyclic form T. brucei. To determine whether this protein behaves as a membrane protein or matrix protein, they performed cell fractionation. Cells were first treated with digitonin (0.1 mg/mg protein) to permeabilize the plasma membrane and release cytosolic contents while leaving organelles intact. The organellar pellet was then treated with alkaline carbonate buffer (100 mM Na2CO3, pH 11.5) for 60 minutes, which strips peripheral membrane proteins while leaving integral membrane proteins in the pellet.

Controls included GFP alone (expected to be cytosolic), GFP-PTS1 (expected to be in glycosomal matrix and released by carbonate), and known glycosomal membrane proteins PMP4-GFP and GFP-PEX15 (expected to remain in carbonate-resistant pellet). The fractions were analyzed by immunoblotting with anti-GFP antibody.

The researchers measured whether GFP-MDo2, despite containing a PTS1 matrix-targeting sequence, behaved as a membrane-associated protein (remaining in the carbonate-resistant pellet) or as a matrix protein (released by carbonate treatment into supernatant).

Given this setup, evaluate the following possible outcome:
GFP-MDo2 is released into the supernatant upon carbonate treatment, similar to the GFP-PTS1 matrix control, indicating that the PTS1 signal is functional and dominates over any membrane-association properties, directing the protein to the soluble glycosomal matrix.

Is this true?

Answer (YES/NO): NO